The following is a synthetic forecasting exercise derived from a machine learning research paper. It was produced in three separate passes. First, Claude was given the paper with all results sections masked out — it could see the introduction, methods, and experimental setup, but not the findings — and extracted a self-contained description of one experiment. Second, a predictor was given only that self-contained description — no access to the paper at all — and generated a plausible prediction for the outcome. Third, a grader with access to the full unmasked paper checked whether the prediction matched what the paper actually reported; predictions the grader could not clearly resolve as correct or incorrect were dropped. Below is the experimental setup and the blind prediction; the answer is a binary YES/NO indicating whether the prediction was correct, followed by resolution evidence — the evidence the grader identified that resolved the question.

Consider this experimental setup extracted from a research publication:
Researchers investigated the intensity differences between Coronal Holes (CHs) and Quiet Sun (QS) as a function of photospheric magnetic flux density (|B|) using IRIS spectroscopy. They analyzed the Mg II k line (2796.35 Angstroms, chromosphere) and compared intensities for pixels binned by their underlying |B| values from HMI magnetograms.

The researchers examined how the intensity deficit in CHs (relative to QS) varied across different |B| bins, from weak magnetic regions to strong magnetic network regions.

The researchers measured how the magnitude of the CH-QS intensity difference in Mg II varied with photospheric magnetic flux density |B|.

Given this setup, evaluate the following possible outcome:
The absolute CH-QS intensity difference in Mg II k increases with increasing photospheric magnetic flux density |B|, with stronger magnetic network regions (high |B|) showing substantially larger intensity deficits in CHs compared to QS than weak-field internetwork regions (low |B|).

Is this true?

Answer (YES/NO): YES